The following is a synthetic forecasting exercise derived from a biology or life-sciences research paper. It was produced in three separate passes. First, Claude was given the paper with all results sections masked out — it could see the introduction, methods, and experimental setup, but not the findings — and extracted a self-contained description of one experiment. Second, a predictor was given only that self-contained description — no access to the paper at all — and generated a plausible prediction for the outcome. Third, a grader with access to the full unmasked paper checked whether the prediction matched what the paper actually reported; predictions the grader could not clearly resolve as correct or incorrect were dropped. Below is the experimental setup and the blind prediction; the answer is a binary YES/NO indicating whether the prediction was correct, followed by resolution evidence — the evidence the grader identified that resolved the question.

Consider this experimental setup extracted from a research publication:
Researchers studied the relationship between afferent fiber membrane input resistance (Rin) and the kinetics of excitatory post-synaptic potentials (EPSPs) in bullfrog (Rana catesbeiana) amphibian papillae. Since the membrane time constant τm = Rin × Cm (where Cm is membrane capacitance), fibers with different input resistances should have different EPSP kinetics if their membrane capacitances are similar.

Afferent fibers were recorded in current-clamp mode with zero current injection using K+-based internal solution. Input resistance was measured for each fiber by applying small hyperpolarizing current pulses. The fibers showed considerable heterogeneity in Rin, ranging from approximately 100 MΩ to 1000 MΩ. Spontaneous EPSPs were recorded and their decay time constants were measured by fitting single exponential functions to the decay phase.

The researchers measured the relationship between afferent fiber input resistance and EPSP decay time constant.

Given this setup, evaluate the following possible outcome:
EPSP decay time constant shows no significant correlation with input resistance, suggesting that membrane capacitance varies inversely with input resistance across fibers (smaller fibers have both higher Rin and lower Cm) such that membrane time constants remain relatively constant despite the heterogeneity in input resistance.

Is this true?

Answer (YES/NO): NO